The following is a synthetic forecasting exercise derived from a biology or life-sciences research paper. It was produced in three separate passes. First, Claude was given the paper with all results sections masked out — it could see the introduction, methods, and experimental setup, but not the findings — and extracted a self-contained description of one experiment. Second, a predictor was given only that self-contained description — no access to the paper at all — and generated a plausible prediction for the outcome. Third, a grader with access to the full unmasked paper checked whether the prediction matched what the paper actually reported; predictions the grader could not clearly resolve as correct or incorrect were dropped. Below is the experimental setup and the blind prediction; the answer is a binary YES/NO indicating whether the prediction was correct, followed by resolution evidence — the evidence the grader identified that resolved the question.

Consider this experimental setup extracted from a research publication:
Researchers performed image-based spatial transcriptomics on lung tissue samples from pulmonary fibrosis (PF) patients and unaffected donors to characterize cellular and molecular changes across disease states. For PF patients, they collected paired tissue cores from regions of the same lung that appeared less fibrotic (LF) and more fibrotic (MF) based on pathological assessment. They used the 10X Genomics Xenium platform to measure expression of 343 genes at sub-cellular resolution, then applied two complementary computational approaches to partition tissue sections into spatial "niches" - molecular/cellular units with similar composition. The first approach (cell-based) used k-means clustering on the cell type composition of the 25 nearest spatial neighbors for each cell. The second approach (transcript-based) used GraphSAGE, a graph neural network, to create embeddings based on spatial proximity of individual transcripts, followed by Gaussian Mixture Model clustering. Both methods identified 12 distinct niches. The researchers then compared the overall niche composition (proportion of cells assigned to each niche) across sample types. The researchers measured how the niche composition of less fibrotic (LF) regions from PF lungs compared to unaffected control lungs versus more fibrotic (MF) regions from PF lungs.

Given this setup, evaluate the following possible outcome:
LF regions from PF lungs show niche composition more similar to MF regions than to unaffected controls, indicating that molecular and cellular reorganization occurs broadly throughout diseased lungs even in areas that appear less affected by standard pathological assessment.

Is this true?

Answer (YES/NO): YES